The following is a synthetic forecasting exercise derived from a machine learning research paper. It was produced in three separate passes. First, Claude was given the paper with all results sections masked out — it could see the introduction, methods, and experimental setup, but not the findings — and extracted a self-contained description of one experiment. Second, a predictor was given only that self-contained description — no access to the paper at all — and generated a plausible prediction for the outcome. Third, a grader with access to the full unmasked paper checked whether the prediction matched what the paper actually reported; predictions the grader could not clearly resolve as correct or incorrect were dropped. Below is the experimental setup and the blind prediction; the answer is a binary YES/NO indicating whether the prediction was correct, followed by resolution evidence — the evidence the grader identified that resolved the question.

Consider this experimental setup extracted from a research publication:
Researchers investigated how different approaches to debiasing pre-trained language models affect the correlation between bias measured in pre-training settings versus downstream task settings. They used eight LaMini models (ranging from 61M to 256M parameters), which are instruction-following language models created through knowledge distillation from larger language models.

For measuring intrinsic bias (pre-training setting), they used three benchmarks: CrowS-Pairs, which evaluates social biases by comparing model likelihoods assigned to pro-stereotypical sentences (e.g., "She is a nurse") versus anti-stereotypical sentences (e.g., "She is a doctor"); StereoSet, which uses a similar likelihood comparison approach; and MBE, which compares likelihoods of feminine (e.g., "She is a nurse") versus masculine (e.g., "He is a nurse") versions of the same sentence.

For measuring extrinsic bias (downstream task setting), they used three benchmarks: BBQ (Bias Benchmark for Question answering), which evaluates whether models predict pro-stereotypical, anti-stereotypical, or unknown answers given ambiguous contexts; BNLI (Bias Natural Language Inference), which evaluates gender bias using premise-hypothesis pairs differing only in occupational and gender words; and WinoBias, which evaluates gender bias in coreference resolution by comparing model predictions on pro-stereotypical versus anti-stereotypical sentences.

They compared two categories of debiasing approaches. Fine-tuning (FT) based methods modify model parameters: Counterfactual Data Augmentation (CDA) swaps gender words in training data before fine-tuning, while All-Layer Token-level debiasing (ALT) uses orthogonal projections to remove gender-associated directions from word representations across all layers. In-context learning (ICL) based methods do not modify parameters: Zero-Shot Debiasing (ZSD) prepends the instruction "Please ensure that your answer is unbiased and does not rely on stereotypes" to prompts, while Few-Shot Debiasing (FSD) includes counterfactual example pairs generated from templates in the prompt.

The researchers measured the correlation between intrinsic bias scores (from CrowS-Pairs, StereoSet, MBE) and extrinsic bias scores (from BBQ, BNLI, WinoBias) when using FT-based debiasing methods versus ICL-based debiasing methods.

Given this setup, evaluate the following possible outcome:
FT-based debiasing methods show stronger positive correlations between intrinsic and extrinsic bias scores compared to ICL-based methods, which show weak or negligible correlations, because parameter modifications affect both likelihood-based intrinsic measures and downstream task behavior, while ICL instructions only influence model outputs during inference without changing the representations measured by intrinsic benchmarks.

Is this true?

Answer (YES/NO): NO